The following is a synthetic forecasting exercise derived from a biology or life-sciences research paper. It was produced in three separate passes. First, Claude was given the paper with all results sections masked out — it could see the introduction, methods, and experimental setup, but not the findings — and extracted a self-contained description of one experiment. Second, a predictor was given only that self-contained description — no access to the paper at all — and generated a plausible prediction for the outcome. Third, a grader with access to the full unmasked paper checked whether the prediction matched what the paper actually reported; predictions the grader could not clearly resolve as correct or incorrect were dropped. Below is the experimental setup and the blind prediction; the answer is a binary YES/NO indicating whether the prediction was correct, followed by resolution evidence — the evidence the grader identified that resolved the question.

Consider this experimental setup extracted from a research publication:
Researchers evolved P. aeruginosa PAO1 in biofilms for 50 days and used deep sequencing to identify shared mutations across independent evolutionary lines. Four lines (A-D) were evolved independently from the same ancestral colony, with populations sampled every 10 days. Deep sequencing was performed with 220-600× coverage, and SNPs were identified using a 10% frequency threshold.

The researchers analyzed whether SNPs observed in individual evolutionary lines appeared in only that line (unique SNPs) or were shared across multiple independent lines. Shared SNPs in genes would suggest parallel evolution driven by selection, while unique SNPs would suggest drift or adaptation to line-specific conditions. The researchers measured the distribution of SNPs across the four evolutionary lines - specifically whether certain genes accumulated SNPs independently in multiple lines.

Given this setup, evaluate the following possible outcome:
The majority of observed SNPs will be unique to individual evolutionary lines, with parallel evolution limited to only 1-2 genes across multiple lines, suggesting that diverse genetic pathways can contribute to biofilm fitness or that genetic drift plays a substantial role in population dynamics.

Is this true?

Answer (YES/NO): NO